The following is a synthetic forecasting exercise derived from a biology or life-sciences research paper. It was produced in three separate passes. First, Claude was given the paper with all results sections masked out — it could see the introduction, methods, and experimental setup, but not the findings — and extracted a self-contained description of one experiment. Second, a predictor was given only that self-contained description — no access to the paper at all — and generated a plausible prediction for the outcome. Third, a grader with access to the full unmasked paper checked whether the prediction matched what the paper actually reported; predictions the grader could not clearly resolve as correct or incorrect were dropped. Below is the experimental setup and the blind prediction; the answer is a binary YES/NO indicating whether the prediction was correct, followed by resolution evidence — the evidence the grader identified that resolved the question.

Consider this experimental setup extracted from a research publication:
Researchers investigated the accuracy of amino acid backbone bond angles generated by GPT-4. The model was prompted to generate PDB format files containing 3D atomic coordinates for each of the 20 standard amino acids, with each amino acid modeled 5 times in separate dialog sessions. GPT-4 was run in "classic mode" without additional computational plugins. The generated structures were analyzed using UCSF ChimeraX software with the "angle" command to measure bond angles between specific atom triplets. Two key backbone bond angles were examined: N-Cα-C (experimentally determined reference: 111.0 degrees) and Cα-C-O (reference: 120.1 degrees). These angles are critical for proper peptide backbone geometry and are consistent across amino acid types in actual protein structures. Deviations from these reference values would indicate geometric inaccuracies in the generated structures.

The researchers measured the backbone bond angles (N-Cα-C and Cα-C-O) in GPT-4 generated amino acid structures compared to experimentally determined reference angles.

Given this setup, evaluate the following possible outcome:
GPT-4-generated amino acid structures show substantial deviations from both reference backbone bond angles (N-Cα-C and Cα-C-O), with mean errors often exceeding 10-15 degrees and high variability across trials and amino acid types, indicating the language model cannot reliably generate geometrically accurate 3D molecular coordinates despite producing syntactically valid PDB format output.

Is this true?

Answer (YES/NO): NO